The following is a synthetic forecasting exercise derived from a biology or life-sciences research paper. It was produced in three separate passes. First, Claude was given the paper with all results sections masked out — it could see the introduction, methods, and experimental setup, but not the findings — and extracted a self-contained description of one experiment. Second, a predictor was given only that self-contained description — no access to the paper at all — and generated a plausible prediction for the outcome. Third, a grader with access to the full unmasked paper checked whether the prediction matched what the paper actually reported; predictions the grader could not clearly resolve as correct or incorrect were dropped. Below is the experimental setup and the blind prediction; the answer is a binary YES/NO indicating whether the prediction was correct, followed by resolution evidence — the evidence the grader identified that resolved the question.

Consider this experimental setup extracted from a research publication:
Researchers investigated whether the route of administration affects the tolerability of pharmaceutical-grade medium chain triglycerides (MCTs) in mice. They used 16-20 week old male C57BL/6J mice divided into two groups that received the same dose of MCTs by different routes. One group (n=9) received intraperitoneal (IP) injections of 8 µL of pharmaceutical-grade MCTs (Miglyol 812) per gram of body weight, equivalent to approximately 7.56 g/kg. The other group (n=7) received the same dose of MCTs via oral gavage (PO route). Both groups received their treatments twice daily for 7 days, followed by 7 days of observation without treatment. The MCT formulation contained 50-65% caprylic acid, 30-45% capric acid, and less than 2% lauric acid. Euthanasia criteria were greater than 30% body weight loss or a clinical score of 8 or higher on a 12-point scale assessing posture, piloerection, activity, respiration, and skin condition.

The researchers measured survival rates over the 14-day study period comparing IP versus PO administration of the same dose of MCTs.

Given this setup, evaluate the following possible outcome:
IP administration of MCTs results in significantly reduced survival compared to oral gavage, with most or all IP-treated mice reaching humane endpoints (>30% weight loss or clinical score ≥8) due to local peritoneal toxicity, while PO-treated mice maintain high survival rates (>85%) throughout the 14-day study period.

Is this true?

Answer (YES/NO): YES